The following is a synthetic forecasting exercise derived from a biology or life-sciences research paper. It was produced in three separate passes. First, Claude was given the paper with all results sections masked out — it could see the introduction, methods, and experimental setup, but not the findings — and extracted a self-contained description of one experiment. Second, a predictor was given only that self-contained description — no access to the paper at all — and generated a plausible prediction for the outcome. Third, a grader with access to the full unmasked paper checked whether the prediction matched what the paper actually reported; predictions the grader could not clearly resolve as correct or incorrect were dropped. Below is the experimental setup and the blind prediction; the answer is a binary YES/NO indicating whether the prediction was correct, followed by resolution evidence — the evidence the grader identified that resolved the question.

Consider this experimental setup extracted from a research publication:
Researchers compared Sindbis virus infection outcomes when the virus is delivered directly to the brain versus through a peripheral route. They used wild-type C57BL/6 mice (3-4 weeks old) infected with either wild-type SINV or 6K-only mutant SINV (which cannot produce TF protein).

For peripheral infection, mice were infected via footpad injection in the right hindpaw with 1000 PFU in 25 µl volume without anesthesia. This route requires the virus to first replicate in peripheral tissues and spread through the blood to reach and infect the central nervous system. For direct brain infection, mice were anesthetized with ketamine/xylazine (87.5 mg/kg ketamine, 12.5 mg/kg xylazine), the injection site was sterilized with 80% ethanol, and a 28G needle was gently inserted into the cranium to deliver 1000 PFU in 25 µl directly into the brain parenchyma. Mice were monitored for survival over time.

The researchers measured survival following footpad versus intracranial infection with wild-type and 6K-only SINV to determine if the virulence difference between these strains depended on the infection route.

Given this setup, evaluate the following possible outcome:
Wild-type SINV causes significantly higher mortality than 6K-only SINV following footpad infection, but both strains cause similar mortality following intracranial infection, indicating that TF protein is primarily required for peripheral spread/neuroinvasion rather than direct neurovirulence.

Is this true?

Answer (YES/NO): NO